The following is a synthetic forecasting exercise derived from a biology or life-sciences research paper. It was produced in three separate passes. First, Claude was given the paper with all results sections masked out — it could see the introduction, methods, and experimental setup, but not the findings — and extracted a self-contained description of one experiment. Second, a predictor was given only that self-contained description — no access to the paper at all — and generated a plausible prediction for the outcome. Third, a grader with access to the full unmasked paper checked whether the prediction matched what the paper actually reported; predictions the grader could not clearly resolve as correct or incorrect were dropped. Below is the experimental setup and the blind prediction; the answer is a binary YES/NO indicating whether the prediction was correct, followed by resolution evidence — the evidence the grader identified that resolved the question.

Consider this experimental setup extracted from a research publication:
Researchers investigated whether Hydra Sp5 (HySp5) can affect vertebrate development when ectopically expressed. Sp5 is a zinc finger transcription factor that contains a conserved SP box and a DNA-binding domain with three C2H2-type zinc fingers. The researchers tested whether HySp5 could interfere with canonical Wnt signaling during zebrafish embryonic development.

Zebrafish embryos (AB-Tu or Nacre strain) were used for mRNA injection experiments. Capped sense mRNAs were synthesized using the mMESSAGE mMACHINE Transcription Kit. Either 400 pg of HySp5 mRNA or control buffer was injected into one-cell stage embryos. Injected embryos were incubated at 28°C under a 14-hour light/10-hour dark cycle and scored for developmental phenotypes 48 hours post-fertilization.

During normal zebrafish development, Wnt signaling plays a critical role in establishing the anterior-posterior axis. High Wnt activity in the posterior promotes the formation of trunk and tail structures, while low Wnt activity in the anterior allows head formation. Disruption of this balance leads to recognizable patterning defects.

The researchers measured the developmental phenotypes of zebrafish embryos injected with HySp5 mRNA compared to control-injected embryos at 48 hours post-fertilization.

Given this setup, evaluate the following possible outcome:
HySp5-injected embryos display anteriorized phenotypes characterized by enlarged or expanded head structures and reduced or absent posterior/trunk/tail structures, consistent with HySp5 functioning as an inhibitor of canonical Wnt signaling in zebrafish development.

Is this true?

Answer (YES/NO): NO